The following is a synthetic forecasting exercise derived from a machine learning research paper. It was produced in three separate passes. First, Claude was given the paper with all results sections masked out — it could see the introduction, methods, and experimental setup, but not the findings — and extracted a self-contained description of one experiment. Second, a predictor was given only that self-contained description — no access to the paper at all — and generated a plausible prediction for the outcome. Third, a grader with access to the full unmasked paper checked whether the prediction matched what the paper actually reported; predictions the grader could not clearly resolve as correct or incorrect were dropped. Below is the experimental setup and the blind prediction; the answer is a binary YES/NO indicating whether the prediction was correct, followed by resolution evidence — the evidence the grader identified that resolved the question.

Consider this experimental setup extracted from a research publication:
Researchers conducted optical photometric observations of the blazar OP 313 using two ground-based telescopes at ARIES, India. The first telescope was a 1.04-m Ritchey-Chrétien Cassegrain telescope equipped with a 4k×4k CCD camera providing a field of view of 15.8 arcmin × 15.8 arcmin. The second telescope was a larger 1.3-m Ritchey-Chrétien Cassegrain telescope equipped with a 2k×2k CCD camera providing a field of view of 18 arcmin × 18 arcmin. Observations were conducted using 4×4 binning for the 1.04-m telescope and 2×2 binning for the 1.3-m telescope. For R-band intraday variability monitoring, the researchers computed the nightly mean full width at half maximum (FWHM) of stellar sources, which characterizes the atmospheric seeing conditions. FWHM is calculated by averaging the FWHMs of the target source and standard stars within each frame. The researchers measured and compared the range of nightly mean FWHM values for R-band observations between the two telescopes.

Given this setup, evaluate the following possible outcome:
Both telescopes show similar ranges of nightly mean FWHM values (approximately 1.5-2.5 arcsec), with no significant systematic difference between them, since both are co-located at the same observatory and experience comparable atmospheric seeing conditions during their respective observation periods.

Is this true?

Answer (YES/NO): NO